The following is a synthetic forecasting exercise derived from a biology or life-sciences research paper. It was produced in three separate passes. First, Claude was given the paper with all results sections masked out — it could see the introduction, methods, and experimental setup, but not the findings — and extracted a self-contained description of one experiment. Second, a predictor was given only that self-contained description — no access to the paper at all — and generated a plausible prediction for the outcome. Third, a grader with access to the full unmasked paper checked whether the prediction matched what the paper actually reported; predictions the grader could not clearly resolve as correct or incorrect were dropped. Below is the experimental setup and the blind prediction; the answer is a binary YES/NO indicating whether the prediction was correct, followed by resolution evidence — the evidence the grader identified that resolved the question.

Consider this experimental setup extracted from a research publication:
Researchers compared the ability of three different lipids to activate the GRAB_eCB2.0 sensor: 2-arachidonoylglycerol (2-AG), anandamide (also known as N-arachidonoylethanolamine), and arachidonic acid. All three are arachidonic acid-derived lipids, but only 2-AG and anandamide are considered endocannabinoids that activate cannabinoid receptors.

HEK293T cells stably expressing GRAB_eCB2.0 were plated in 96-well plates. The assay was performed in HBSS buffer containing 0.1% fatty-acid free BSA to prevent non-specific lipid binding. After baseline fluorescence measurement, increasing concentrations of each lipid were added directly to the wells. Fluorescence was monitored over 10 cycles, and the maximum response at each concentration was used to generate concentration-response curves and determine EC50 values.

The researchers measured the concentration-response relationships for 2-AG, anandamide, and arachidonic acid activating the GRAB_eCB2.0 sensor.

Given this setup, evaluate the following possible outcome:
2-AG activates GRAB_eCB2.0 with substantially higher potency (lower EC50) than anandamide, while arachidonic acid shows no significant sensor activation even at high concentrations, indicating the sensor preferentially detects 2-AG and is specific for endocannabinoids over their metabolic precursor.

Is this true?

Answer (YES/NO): NO